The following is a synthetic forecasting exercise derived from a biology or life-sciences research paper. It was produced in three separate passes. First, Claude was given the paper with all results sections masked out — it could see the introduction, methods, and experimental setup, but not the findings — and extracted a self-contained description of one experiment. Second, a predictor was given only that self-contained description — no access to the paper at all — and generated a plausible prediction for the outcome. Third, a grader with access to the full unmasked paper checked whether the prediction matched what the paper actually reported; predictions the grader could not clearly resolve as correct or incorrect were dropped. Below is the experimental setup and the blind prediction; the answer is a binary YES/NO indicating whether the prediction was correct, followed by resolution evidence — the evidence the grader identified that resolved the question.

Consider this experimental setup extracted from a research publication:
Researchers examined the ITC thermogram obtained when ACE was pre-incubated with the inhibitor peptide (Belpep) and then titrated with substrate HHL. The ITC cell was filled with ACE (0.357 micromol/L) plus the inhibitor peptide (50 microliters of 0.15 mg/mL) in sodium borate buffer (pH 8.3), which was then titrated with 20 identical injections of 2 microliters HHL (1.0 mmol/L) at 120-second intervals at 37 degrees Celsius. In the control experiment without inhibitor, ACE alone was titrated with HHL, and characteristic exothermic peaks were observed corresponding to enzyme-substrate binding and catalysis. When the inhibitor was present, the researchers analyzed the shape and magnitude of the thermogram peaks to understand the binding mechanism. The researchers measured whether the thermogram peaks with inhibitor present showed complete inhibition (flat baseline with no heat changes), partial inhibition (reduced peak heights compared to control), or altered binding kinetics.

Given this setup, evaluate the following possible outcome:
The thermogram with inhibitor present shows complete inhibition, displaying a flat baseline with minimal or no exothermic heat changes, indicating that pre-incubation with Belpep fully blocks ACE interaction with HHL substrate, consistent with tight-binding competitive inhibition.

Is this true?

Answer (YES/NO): NO